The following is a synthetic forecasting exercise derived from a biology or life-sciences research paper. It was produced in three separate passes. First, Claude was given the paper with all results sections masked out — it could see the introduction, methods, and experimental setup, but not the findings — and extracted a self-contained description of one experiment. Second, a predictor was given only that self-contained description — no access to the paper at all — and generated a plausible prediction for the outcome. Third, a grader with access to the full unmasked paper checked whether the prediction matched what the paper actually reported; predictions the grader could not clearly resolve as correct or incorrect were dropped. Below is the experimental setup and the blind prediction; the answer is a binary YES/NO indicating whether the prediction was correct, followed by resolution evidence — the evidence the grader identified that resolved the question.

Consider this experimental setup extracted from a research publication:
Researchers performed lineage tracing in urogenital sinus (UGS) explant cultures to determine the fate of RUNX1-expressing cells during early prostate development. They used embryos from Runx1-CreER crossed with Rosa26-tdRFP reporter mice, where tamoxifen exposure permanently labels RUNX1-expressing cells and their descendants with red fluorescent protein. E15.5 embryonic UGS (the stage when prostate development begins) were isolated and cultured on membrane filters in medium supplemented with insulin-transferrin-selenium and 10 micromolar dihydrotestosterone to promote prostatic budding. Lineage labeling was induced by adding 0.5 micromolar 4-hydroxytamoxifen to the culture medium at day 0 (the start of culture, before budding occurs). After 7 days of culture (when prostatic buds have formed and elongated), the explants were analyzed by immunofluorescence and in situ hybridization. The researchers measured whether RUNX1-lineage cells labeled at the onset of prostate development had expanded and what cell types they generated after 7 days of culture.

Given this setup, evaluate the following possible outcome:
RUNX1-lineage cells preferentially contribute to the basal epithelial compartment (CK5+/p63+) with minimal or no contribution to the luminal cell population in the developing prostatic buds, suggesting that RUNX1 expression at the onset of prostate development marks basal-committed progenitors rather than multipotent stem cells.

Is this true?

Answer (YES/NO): NO